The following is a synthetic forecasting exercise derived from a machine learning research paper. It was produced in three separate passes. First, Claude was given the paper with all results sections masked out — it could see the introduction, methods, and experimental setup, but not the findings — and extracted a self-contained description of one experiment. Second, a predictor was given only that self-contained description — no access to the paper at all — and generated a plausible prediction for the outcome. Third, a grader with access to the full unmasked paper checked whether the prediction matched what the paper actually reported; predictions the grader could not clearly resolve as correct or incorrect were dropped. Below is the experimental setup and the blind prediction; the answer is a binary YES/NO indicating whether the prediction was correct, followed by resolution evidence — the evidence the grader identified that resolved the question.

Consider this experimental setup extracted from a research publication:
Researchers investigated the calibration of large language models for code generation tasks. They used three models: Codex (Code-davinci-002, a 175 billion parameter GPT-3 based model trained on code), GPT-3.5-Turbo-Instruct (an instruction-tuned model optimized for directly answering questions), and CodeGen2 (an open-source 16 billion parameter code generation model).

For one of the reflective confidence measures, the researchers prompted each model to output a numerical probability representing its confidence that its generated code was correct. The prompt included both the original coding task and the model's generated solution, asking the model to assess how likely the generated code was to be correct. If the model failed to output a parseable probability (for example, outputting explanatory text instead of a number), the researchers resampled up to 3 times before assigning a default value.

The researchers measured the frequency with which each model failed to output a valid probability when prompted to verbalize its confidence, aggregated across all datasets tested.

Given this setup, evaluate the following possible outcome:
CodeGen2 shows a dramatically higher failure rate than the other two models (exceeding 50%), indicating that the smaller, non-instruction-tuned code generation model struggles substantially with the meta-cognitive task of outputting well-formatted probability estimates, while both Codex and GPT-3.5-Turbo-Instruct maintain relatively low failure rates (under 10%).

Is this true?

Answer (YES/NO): NO